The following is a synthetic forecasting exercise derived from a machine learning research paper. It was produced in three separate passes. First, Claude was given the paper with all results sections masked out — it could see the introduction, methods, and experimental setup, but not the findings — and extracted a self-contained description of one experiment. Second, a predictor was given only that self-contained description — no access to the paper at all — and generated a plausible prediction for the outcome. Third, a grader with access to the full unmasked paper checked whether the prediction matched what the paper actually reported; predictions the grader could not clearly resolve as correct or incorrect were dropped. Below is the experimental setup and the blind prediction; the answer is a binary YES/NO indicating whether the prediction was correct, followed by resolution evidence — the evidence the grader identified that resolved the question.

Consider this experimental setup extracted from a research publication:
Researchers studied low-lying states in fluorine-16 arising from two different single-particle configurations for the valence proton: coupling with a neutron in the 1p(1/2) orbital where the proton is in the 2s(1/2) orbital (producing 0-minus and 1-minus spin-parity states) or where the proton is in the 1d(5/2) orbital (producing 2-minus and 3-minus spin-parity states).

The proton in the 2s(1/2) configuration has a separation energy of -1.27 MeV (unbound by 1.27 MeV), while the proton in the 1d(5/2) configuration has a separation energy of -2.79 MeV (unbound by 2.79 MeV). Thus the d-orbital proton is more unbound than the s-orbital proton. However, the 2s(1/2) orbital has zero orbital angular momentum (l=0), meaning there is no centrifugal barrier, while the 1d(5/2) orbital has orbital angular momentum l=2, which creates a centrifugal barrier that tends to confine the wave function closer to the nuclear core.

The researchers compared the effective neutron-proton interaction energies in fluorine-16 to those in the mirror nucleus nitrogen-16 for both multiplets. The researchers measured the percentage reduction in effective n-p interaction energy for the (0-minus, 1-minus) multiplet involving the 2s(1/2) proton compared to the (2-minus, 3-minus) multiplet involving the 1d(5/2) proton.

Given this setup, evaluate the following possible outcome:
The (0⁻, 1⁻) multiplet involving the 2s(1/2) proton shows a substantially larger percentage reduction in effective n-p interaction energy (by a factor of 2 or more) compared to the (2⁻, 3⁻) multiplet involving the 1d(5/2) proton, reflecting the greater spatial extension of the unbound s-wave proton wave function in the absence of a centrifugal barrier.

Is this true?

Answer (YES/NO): YES